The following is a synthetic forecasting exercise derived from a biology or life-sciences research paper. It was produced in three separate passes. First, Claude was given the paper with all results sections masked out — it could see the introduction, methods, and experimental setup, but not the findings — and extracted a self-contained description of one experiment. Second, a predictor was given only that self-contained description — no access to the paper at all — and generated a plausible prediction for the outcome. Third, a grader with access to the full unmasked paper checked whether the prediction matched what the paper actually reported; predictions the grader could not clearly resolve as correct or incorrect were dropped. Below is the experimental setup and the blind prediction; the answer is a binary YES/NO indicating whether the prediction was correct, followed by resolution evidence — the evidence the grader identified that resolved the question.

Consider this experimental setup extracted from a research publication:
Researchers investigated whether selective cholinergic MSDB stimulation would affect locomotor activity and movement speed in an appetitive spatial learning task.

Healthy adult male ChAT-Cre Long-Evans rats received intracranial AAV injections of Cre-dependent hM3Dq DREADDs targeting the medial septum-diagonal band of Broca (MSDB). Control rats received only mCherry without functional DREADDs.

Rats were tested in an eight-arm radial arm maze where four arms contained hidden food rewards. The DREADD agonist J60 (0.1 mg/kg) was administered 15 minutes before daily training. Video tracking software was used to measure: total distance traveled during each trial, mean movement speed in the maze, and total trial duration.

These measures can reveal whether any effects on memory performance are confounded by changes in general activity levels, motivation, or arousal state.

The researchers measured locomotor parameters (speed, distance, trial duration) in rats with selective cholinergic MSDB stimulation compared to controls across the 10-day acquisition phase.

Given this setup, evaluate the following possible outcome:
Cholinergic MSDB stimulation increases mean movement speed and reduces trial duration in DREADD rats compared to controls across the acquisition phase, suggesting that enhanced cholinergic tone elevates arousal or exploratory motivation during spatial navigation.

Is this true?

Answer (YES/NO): NO